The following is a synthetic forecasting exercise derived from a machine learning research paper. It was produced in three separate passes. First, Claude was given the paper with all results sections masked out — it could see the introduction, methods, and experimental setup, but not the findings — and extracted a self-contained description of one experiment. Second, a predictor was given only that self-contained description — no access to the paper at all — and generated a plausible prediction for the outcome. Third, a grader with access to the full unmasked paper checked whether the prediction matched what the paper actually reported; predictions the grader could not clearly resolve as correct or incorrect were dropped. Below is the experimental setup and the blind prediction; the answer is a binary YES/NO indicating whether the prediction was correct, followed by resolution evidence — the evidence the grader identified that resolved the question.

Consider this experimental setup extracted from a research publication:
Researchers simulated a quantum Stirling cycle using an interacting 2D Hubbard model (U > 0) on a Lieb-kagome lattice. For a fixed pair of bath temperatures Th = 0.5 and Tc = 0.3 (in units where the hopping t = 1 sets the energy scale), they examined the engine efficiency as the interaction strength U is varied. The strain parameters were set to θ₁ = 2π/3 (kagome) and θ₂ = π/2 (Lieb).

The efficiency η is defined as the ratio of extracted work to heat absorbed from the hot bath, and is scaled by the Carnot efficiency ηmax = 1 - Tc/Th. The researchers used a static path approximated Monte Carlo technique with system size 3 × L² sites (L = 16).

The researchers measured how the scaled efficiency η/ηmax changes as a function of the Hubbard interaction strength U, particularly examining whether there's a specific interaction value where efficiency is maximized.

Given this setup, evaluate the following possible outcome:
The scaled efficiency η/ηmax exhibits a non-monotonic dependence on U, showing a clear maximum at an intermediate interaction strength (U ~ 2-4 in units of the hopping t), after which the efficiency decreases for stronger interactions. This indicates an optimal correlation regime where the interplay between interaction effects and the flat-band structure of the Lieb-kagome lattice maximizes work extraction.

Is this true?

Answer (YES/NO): NO